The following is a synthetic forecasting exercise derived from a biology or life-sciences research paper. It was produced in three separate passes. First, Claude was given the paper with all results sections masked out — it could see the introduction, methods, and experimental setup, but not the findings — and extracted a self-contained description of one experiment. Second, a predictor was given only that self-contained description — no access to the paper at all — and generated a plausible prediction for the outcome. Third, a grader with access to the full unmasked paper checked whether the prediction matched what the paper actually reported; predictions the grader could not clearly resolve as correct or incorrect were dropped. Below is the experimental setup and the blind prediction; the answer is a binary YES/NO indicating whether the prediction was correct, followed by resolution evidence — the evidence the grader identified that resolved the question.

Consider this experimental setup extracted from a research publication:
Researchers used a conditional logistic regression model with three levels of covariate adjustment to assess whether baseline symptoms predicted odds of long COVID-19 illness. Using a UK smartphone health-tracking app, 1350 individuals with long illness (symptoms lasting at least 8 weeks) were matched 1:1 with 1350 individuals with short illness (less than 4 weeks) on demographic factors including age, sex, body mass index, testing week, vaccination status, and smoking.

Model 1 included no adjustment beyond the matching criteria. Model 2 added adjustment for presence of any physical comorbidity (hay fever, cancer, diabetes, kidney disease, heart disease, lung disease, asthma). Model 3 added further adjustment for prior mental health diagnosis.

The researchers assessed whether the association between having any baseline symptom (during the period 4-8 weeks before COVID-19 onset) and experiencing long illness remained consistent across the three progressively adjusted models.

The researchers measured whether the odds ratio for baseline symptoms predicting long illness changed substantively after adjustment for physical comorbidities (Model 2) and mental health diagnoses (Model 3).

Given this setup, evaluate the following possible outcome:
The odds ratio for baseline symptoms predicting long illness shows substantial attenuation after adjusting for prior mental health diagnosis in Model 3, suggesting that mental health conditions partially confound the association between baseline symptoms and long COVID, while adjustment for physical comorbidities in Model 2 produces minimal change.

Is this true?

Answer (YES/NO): NO